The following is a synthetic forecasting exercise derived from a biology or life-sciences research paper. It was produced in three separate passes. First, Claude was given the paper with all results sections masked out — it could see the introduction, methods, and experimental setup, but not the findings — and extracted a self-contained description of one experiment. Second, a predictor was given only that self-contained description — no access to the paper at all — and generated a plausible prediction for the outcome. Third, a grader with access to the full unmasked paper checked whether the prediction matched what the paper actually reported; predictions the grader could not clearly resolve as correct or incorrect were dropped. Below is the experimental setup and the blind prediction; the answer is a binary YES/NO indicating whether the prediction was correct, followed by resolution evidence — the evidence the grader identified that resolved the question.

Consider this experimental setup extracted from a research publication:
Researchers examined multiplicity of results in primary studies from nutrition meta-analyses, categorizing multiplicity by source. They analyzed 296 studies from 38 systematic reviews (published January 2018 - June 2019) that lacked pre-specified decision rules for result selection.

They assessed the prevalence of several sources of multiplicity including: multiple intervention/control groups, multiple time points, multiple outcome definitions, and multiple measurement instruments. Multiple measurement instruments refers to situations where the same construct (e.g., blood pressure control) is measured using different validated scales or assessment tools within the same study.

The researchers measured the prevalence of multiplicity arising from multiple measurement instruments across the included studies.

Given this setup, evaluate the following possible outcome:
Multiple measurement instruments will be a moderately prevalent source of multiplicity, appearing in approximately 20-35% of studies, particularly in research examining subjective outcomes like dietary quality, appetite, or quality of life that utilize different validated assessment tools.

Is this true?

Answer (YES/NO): NO